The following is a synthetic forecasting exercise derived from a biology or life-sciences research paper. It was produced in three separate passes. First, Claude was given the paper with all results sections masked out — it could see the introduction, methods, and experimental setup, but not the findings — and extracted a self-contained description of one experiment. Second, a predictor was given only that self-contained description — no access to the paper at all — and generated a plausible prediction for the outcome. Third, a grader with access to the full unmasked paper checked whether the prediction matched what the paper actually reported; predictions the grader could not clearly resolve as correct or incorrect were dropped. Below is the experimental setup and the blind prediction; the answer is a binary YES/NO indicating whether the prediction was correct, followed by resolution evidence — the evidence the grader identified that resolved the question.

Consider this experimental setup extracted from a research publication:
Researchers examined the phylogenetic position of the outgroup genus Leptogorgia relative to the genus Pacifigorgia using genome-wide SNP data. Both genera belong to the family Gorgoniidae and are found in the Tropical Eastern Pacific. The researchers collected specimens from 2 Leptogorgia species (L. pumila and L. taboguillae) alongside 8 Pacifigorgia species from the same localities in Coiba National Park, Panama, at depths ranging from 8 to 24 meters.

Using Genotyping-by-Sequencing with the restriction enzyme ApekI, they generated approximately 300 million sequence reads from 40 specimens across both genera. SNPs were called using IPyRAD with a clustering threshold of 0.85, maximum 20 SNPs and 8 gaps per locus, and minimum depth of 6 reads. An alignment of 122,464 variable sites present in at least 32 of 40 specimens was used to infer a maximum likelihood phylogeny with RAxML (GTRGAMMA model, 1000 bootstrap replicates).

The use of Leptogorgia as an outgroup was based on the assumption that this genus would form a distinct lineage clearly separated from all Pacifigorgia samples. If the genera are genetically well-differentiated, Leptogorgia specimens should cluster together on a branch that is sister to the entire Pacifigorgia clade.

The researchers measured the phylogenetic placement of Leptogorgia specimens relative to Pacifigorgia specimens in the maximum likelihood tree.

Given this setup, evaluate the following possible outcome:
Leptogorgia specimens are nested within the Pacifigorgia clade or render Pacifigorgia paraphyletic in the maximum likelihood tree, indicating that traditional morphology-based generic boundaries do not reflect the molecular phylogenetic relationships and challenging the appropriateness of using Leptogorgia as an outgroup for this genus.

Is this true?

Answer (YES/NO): YES